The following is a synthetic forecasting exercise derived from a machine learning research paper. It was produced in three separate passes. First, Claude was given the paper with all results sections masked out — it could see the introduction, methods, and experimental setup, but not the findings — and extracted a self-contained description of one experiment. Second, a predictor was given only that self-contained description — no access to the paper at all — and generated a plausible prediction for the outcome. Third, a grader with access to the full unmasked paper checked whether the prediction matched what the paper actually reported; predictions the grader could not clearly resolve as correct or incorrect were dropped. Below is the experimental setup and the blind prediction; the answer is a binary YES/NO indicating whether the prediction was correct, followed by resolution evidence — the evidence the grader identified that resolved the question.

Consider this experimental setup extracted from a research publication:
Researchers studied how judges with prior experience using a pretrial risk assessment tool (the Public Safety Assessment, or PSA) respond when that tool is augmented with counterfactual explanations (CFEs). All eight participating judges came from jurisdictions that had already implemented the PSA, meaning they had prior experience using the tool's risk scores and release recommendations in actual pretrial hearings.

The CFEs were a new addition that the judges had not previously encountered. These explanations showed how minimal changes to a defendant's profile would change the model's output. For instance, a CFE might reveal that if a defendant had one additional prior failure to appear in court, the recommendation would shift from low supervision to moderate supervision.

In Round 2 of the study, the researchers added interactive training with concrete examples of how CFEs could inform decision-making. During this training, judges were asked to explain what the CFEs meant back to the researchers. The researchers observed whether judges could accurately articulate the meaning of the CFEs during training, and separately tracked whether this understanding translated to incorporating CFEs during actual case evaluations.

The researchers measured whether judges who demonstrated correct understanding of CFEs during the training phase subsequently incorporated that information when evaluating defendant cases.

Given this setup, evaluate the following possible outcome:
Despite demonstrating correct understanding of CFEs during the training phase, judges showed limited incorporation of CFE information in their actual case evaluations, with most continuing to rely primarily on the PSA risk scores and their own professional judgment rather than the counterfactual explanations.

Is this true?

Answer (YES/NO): NO